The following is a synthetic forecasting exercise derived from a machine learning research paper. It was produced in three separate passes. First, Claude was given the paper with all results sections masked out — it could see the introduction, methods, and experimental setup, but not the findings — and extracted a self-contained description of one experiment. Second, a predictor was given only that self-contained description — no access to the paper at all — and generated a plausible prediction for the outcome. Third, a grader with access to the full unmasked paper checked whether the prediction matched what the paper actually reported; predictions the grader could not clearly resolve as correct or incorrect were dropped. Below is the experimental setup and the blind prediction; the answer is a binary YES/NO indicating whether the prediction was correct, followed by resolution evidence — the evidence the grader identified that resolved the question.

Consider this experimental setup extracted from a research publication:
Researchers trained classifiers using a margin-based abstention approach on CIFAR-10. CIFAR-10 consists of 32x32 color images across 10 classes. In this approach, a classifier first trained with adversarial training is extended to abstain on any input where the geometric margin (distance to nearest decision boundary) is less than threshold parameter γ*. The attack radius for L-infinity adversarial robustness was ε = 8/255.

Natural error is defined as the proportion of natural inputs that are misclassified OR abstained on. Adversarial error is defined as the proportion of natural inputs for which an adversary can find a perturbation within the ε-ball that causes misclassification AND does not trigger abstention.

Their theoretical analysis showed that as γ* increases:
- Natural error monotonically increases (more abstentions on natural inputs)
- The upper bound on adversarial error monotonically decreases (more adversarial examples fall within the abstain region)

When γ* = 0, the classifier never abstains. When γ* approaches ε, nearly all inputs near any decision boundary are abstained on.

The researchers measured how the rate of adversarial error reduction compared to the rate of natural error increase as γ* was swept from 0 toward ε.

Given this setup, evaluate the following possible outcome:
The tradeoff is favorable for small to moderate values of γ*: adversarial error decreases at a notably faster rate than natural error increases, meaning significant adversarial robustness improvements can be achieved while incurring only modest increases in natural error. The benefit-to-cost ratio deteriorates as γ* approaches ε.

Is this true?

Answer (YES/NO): YES